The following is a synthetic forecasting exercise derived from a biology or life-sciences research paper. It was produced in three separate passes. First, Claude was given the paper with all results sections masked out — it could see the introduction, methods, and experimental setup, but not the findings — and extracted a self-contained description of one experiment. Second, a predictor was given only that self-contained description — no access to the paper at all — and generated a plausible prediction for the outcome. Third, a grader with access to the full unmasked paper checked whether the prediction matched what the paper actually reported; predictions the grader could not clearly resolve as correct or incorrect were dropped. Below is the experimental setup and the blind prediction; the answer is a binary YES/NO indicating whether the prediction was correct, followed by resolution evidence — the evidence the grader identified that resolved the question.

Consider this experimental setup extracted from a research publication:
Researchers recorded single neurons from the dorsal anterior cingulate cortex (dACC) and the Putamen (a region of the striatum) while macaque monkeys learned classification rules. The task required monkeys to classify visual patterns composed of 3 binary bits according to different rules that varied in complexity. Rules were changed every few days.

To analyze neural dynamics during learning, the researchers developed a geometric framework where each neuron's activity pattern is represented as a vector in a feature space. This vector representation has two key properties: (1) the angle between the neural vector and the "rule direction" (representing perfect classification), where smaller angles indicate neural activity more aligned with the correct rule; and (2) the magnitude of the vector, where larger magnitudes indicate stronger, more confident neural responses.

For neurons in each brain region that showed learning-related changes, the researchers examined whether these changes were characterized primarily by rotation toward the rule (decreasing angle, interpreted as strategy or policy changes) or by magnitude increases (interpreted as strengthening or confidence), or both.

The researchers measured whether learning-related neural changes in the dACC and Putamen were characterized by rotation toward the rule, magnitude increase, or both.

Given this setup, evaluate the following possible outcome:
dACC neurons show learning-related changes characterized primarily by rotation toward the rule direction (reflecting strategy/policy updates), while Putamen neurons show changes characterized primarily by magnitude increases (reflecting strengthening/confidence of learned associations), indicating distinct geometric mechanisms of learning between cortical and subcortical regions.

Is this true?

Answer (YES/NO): NO